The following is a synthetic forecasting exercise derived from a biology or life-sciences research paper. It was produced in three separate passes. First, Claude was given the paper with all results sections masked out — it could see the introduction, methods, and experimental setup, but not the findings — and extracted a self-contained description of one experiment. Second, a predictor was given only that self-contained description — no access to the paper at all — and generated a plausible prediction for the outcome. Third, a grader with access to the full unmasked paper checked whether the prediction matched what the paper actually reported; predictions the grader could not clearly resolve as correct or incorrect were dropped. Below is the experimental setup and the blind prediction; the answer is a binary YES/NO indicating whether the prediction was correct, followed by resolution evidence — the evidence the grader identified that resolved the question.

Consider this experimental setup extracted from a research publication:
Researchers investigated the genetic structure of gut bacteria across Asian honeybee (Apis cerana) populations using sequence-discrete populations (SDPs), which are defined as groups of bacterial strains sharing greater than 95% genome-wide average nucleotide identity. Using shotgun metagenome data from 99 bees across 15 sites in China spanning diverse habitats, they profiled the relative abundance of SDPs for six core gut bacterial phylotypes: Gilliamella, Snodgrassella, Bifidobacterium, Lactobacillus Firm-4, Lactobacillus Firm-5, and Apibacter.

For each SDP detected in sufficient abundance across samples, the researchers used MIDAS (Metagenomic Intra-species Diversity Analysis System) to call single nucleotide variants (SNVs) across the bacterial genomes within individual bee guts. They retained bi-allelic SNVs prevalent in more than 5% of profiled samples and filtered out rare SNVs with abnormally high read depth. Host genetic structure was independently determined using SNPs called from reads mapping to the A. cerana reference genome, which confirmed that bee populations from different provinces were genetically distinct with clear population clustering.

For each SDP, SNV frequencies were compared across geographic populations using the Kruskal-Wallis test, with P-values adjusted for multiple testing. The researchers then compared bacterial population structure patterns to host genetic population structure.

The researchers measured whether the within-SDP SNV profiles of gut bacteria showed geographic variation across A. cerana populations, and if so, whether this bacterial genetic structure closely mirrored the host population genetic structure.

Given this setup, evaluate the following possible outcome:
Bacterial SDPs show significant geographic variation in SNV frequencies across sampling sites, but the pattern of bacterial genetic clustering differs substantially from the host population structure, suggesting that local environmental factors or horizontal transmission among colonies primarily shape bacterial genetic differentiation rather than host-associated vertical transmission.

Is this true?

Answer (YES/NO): YES